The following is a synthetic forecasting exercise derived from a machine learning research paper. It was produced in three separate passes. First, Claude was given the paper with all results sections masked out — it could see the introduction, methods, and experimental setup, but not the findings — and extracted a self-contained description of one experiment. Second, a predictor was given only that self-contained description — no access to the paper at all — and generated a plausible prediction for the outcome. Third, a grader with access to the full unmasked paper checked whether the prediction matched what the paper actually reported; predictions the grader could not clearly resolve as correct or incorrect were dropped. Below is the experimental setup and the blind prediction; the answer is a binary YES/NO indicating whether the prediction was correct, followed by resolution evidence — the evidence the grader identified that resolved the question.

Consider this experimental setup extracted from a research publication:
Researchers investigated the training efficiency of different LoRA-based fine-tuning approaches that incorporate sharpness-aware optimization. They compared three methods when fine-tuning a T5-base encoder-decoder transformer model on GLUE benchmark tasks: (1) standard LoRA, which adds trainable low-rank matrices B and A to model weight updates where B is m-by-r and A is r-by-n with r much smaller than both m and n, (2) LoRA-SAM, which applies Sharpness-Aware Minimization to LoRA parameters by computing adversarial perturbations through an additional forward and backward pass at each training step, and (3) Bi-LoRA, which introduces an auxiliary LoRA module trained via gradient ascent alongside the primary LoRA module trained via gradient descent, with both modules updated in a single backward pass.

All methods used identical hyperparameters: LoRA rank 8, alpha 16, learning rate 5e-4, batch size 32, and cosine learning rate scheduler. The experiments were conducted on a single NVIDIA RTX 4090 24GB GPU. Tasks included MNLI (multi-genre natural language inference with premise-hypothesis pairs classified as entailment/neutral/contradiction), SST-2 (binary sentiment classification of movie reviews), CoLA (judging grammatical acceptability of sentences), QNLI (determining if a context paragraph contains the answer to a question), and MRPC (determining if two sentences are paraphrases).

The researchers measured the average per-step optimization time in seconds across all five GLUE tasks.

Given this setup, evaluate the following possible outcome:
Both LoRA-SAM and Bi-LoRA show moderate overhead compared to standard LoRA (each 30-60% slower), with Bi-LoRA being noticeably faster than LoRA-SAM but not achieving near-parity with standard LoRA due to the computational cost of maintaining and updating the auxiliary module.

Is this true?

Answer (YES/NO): NO